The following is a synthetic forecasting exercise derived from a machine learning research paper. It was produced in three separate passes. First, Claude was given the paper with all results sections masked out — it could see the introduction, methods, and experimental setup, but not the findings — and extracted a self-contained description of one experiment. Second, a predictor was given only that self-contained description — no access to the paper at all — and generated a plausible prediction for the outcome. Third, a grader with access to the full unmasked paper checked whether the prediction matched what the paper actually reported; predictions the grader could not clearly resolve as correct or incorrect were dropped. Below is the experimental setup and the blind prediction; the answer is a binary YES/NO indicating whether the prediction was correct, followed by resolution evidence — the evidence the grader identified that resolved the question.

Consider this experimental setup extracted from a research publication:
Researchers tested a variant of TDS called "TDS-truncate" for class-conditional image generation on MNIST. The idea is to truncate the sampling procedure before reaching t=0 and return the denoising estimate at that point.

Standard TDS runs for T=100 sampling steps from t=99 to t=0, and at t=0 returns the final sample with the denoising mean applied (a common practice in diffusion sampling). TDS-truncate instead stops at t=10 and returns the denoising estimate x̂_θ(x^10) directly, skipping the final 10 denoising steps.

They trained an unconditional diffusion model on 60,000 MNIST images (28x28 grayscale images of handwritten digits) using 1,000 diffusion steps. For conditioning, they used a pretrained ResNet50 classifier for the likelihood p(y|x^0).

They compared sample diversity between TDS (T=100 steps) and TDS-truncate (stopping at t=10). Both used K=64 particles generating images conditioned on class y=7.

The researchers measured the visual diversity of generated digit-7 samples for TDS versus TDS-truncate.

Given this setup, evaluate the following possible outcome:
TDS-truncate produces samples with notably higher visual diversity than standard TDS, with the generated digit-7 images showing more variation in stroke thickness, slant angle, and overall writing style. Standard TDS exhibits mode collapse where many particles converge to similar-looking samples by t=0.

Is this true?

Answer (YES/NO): NO